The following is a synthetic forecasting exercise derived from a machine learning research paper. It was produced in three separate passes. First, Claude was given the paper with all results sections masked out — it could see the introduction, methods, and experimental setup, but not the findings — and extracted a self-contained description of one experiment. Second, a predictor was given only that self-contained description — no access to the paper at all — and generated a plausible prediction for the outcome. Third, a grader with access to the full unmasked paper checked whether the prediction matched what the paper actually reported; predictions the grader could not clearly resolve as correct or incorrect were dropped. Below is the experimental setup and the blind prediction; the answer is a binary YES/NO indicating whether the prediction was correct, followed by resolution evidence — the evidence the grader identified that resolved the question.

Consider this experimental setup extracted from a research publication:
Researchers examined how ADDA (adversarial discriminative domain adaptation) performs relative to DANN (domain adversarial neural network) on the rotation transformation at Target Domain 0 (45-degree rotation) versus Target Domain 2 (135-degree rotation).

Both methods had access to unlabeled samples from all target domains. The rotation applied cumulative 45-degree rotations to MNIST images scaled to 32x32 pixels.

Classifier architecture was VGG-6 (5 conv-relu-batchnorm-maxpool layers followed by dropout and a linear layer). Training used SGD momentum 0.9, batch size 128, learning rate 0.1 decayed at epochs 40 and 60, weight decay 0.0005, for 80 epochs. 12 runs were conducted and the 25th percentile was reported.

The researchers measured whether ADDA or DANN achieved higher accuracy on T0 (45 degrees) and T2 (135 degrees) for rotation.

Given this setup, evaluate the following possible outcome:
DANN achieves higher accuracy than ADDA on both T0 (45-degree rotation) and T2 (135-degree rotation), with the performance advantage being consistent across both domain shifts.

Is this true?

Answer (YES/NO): NO